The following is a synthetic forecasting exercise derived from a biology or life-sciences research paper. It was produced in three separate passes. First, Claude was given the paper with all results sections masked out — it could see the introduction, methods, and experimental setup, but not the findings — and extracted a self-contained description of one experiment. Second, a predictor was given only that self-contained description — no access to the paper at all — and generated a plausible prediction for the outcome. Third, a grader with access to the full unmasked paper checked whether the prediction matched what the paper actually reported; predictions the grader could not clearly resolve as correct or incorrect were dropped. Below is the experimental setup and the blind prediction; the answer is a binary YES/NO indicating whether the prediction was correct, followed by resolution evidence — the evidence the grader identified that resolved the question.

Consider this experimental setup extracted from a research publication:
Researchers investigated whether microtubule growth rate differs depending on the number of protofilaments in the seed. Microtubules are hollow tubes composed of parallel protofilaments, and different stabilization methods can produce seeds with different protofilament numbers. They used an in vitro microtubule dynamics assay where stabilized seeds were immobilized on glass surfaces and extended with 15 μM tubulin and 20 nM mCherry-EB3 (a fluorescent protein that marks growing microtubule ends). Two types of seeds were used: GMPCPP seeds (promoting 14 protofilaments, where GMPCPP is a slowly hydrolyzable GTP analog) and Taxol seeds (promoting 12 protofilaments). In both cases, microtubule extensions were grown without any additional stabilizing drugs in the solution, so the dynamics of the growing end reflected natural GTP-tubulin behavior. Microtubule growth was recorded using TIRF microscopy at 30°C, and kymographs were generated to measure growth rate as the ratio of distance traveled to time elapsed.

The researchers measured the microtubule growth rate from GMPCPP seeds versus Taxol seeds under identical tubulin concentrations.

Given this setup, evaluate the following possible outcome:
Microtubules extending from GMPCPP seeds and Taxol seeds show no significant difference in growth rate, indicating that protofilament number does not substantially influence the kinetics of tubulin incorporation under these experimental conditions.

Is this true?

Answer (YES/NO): NO